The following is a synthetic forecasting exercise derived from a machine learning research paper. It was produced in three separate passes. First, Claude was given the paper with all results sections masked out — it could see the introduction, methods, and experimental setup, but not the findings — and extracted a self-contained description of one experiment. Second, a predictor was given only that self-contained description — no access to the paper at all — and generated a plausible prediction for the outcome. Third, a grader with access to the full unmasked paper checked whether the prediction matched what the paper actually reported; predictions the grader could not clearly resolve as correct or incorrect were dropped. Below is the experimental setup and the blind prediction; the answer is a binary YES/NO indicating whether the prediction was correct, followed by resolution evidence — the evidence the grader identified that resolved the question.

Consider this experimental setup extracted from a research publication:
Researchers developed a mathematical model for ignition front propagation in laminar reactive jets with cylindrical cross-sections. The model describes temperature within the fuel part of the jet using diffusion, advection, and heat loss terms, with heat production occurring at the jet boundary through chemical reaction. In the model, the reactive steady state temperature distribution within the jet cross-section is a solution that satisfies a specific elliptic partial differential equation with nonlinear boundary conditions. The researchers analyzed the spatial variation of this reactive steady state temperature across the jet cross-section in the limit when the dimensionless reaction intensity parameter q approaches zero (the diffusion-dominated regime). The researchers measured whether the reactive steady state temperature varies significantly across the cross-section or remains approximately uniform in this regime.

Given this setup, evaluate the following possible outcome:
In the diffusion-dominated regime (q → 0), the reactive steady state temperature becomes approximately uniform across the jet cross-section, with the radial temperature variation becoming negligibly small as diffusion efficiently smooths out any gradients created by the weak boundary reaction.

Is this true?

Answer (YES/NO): YES